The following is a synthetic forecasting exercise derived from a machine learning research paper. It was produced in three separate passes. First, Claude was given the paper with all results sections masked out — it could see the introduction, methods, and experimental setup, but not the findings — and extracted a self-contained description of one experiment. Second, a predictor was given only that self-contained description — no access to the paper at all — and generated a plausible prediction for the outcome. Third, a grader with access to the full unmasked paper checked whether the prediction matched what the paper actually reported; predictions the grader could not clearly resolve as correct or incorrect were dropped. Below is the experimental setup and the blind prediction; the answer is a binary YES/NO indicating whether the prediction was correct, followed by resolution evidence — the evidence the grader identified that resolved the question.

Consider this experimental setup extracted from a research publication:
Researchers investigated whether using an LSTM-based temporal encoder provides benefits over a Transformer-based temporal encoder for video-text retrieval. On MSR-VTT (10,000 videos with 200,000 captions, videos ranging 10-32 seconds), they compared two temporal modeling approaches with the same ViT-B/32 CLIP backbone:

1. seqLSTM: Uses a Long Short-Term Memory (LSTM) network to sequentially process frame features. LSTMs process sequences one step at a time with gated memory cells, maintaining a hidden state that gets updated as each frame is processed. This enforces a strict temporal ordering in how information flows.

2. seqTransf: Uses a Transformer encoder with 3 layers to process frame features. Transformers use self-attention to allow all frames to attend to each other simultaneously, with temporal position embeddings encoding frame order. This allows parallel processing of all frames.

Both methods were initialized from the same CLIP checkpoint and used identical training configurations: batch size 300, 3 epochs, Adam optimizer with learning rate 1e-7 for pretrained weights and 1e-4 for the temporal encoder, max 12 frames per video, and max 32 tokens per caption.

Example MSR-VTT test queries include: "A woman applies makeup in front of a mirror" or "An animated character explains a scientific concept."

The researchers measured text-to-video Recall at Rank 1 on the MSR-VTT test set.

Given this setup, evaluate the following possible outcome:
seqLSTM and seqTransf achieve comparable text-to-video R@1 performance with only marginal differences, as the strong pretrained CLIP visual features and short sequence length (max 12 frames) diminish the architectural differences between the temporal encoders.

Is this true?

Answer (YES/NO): NO